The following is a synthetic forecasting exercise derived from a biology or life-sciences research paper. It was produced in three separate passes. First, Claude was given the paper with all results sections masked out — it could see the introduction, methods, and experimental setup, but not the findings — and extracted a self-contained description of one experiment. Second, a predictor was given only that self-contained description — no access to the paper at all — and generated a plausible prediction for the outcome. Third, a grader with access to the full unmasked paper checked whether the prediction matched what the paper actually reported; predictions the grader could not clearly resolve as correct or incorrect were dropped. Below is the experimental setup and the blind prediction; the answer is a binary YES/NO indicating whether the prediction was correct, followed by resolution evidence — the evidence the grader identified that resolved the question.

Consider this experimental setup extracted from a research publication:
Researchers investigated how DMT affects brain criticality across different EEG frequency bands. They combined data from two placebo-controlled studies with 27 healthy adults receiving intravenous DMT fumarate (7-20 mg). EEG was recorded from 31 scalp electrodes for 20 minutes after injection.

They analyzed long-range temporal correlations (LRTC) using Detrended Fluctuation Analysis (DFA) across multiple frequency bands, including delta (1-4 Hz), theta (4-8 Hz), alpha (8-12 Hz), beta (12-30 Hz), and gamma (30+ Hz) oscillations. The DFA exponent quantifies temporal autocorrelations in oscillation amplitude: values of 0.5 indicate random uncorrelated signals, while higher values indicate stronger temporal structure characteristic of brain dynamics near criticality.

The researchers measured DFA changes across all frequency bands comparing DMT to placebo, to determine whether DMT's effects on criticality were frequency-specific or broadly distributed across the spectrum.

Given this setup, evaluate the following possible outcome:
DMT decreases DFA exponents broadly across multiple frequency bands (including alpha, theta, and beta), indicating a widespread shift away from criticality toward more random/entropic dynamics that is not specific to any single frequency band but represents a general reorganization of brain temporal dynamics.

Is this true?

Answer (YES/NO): YES